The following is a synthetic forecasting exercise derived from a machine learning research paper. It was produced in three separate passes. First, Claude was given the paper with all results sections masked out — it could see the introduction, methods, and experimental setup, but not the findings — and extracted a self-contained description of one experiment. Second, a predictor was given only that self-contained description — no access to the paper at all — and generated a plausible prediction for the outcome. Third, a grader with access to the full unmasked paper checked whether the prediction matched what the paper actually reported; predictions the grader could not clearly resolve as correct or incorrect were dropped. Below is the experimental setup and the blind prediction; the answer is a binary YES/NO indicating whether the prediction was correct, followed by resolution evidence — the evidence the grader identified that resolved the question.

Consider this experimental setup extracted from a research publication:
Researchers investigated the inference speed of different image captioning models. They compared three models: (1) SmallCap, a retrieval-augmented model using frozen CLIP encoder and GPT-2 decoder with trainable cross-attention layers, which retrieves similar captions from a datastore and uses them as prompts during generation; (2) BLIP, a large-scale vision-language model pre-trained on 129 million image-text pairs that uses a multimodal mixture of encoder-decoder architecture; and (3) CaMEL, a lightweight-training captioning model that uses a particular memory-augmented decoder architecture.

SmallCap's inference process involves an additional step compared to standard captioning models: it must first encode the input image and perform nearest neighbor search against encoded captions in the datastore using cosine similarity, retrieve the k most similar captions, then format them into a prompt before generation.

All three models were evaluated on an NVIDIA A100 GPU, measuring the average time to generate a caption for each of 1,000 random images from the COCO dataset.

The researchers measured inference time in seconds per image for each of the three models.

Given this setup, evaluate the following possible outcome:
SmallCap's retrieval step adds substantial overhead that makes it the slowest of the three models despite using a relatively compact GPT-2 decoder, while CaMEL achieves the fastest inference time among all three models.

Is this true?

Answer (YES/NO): NO